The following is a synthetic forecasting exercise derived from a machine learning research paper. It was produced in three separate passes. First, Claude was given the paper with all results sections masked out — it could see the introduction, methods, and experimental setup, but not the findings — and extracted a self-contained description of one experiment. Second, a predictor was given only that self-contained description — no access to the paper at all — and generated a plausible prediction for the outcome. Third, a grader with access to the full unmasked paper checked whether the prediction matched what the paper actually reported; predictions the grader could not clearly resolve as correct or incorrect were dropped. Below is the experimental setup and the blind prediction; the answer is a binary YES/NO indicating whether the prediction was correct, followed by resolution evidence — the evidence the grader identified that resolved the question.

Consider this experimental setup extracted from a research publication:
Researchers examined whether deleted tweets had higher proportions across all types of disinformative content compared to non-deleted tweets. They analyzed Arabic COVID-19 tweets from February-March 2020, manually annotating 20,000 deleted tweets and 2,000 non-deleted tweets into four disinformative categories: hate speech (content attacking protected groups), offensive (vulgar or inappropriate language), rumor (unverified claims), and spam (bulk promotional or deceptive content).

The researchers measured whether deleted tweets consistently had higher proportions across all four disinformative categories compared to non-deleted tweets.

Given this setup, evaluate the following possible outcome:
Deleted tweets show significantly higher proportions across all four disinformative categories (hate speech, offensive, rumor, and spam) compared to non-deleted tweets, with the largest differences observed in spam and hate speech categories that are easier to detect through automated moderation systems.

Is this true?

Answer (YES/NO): NO